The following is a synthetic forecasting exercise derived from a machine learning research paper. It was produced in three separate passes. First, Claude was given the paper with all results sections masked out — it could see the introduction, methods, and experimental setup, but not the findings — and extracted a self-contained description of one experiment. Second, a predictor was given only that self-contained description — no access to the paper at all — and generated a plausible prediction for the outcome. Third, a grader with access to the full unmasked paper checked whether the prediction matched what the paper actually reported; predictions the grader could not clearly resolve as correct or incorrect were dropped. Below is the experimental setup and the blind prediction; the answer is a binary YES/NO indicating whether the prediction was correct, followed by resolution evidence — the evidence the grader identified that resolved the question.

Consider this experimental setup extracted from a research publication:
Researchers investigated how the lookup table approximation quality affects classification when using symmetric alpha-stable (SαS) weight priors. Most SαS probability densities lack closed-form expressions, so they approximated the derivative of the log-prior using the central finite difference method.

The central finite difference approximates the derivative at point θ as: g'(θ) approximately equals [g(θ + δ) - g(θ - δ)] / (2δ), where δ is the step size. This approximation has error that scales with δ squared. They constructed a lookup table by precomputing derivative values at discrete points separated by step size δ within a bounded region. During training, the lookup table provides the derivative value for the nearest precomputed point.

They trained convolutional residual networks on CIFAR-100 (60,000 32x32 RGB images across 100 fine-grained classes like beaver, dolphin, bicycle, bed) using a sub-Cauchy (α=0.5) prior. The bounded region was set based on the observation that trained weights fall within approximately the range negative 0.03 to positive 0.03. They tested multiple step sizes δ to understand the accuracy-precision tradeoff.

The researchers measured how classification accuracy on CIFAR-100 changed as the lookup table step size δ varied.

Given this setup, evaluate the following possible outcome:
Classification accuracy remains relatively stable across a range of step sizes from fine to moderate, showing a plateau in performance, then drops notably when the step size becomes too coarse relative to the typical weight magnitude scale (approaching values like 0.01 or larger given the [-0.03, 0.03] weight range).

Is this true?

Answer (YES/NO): NO